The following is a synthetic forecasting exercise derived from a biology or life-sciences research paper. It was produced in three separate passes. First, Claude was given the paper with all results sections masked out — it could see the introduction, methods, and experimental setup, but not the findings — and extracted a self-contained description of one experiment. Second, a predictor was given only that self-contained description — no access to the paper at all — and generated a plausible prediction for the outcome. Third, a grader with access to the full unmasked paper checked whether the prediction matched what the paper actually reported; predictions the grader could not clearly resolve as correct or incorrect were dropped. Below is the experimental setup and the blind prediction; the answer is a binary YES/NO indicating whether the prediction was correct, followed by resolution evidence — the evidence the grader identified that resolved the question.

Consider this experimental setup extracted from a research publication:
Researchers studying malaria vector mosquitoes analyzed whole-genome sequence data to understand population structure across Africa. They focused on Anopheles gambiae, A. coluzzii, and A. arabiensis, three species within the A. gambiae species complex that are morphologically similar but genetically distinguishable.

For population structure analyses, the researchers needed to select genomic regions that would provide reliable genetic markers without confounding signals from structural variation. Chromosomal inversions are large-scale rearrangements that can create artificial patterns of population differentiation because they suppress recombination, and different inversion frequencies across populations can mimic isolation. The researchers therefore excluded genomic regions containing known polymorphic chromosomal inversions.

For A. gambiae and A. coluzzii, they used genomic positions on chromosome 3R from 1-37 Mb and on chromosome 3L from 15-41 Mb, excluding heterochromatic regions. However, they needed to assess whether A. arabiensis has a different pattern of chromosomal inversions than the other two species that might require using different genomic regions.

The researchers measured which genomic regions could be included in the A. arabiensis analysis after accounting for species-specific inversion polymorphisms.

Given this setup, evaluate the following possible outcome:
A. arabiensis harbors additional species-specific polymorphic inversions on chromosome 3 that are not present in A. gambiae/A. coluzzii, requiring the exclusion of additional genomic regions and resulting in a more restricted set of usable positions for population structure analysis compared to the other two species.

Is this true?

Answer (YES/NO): YES